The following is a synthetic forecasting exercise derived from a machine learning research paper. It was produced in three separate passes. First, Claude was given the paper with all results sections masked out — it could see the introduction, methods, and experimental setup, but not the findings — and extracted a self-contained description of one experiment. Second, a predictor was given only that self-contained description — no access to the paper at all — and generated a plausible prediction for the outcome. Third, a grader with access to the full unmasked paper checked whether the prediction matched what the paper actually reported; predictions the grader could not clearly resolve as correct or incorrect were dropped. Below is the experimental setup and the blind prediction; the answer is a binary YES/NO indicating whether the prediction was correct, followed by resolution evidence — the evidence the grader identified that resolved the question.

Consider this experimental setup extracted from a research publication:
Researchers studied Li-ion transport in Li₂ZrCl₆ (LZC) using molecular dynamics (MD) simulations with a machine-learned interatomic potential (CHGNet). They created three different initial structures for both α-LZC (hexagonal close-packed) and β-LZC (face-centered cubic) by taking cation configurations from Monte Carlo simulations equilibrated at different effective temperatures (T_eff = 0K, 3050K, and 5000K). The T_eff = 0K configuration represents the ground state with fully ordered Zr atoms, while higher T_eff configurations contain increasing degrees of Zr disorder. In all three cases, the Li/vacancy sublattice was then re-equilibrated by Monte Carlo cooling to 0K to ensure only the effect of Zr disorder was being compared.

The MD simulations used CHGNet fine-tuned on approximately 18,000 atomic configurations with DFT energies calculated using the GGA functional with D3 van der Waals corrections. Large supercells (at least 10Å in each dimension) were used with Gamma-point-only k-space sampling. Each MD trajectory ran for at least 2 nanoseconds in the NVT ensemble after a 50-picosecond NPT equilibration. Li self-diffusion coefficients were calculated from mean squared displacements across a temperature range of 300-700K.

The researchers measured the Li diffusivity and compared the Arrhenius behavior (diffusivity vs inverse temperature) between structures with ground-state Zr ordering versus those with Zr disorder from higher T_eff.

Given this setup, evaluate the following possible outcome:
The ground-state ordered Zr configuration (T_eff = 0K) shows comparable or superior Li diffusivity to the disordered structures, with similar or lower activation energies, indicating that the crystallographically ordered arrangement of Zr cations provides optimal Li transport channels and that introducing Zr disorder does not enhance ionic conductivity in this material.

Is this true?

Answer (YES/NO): NO